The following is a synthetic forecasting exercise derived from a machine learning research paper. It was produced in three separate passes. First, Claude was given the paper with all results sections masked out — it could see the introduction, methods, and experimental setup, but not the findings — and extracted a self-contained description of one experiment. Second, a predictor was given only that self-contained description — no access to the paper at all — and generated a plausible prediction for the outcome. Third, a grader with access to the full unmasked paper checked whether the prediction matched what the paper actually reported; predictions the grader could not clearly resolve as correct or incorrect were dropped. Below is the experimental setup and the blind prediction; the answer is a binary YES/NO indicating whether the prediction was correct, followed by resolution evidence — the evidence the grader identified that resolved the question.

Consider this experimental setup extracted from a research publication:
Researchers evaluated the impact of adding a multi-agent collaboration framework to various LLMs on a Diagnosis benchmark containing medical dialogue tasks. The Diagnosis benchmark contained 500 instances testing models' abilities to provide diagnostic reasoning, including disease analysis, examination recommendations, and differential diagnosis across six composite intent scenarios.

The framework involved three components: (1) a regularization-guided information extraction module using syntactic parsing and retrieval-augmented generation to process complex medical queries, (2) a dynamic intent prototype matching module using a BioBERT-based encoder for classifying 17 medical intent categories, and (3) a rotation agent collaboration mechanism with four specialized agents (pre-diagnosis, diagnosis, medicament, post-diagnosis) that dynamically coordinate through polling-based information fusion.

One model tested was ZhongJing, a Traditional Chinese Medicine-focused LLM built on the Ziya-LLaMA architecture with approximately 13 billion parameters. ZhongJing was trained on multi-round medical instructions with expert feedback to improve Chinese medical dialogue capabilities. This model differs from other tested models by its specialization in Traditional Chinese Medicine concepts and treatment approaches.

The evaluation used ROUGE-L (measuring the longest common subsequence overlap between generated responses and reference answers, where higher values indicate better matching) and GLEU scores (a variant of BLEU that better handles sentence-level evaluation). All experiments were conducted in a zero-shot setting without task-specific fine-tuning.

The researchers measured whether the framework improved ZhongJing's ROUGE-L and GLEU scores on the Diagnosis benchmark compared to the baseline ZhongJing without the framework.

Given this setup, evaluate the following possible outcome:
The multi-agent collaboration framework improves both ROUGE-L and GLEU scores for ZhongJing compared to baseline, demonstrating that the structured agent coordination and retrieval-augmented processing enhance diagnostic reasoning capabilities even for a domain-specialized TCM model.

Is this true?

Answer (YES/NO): NO